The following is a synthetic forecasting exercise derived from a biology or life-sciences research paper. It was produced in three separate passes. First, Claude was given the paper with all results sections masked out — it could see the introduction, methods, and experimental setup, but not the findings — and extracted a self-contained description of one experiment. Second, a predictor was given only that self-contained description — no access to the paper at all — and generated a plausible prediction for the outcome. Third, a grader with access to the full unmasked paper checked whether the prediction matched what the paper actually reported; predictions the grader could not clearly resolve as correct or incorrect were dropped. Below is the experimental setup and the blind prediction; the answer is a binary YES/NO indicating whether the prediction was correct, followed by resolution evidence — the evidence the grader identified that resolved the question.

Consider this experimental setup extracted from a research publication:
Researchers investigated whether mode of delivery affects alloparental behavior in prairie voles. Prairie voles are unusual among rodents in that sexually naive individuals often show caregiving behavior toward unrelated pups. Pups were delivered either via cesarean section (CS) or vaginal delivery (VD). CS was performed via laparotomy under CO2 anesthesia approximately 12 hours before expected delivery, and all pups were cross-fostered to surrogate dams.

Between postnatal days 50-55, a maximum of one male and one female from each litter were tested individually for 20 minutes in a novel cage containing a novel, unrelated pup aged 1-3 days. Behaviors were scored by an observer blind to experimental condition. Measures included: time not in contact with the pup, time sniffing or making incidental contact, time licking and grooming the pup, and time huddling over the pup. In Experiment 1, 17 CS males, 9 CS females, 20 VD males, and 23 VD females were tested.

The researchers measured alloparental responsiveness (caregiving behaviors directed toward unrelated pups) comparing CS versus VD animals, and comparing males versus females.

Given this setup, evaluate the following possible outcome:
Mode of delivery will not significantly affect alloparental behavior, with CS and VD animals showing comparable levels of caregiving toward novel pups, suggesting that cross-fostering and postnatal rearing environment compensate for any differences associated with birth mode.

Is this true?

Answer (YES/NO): YES